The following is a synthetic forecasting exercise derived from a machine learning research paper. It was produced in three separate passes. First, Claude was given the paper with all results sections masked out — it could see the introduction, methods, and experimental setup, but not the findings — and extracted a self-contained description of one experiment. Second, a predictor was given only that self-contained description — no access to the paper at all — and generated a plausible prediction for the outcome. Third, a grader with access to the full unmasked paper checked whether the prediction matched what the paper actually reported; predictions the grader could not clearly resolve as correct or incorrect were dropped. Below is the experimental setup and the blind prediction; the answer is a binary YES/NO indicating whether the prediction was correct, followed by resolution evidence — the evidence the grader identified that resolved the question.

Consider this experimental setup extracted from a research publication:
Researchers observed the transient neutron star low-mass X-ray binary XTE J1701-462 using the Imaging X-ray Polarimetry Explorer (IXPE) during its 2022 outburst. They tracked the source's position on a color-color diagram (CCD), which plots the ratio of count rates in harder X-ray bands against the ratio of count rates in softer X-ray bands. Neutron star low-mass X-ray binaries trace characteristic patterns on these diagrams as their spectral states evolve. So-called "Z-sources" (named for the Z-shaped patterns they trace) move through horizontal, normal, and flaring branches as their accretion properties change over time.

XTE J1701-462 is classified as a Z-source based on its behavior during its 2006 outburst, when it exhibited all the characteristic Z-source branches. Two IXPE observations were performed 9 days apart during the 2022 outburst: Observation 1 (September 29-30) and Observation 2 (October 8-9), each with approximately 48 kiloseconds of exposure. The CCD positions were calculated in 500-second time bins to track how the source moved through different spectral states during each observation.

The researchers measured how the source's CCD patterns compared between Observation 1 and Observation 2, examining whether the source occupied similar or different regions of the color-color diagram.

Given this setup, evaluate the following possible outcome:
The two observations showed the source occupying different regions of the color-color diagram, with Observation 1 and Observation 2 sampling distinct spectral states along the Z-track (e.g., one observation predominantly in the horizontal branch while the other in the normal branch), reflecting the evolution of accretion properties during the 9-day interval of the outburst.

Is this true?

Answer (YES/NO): YES